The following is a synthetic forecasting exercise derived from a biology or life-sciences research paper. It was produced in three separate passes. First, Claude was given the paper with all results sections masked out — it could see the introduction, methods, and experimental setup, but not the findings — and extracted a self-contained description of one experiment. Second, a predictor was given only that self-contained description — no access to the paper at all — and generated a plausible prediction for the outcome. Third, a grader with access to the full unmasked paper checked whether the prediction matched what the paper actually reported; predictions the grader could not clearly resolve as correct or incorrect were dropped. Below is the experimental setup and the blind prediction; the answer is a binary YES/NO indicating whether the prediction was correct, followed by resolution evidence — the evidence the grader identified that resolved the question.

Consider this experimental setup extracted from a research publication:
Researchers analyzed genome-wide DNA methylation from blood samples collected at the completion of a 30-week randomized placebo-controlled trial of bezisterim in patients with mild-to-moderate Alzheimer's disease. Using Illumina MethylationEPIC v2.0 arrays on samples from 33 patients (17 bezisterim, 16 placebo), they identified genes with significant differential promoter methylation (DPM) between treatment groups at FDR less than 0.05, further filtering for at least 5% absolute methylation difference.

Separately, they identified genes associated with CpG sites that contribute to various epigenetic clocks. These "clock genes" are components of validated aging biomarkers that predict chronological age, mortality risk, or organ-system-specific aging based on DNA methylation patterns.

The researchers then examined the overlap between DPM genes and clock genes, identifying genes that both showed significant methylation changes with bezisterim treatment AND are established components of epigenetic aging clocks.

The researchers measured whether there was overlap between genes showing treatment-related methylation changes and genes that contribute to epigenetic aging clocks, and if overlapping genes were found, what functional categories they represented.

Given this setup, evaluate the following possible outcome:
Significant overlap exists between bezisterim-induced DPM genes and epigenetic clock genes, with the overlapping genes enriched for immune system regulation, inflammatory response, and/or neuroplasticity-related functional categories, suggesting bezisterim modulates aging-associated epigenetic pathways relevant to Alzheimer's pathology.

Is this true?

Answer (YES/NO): YES